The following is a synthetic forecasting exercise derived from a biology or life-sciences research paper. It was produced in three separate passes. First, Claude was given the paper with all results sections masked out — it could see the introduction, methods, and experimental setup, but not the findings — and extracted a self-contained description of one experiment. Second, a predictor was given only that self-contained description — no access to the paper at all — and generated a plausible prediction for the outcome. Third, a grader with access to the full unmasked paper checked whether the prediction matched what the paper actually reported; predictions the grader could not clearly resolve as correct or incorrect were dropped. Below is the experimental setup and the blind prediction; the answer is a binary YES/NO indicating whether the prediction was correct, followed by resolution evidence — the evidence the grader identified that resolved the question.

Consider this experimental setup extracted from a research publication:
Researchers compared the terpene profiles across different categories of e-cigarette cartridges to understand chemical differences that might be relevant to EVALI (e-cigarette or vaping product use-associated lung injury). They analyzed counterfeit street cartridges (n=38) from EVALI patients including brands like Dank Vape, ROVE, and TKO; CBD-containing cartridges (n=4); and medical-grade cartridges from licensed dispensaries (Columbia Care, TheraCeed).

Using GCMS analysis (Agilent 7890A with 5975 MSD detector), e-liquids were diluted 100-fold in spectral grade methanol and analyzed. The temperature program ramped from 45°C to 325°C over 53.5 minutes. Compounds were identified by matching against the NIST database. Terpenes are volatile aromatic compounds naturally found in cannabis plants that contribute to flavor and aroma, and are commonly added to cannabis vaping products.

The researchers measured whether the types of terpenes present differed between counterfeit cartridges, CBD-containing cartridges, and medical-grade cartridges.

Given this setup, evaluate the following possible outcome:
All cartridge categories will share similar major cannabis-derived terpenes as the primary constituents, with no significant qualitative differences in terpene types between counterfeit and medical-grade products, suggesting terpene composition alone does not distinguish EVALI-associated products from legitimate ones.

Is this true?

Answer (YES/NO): NO